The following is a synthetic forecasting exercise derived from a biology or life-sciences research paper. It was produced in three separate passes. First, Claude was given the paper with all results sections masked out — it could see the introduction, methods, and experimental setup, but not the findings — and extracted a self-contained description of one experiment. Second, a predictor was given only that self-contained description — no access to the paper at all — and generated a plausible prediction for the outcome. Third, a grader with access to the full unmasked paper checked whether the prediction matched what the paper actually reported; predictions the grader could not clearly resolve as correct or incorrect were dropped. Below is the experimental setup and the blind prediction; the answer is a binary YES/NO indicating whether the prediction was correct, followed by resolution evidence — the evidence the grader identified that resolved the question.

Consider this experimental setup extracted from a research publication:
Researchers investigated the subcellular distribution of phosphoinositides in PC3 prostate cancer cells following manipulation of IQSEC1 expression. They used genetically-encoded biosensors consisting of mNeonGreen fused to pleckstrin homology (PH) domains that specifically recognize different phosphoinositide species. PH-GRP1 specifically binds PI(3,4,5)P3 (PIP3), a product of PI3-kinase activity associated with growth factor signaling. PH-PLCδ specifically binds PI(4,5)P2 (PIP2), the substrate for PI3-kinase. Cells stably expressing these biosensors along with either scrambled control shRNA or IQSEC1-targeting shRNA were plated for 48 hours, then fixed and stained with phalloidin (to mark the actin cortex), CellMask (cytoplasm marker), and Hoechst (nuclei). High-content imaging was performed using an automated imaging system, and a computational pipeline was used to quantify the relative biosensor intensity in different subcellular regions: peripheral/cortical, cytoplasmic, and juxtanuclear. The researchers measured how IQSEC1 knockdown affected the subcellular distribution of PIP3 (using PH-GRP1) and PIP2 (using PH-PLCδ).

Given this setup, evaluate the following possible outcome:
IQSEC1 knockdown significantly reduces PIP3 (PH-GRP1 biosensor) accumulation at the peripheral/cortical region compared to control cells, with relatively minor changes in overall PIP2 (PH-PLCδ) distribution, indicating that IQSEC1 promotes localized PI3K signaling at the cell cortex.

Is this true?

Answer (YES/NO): NO